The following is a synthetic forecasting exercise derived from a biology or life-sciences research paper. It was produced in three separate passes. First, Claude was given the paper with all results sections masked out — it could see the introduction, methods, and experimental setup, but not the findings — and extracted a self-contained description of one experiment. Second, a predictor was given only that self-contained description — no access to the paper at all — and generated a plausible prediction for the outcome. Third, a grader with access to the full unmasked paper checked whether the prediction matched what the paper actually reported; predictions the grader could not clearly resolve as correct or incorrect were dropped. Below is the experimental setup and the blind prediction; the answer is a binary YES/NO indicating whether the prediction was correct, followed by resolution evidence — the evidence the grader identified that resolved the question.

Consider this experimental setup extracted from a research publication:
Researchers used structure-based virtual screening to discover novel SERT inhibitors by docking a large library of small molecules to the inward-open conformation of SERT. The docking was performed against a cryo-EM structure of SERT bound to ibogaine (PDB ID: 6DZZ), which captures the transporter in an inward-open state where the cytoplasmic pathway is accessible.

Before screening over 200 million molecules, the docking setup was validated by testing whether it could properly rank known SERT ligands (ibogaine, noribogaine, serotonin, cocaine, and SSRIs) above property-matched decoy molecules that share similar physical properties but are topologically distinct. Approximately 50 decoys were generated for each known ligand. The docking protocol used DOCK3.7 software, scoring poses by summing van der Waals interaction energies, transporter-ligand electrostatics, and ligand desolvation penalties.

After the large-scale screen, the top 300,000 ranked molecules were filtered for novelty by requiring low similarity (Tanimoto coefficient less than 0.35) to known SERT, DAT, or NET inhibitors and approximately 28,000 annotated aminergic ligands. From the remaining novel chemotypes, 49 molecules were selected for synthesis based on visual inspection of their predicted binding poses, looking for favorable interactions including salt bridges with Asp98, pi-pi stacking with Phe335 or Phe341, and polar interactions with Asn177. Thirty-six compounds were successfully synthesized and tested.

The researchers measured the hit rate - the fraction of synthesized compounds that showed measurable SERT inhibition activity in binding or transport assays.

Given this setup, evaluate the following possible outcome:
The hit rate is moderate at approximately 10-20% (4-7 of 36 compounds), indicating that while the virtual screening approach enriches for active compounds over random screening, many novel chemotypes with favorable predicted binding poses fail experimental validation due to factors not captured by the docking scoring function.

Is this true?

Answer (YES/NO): NO